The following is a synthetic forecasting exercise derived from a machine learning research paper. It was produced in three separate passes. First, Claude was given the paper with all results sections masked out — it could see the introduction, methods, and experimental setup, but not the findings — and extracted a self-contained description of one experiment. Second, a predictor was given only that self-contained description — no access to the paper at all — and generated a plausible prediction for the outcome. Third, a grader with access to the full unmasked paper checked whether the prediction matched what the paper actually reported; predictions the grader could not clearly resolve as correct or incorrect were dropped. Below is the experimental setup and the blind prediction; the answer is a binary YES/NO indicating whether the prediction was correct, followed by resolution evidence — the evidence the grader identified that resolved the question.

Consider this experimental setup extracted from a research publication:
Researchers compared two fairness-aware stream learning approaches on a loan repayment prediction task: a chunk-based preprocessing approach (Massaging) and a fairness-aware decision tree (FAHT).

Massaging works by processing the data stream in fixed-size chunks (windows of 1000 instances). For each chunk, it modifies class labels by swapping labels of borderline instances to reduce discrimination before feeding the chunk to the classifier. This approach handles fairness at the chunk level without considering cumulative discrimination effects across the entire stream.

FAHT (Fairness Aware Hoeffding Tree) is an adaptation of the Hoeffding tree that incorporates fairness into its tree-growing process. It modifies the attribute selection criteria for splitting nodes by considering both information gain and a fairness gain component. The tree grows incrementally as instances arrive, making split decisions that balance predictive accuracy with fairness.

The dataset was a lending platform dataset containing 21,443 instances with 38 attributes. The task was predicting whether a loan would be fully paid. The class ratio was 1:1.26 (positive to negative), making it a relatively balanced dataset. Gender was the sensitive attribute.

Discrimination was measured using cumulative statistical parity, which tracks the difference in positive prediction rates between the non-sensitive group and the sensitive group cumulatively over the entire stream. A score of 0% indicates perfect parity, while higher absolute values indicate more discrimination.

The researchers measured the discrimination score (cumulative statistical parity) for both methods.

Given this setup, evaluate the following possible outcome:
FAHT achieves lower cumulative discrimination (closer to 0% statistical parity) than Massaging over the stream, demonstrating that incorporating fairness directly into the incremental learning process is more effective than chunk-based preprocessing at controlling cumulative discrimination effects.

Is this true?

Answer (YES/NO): YES